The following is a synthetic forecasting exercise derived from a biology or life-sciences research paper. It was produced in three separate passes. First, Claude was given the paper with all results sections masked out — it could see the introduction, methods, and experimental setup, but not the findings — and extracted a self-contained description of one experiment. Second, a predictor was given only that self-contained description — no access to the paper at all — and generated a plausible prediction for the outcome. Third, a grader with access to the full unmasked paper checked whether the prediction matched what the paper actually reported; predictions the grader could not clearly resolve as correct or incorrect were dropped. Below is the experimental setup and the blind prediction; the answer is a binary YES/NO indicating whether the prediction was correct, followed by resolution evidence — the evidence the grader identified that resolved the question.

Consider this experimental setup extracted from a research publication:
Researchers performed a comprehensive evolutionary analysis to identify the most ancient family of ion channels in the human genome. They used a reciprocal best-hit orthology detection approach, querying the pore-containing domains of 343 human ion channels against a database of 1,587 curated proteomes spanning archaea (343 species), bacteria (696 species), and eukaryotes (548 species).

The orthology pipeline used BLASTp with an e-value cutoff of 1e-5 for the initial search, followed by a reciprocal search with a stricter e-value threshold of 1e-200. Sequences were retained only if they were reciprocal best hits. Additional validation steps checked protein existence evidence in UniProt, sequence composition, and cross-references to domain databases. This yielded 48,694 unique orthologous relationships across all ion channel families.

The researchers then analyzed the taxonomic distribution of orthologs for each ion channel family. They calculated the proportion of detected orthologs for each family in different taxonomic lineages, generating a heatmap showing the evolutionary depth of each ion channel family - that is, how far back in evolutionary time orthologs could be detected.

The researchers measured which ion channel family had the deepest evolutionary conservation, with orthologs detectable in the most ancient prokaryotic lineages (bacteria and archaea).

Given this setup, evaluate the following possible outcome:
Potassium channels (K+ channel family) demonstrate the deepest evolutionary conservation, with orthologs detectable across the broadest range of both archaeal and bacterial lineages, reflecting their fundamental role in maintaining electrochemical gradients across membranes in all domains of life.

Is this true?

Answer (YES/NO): NO